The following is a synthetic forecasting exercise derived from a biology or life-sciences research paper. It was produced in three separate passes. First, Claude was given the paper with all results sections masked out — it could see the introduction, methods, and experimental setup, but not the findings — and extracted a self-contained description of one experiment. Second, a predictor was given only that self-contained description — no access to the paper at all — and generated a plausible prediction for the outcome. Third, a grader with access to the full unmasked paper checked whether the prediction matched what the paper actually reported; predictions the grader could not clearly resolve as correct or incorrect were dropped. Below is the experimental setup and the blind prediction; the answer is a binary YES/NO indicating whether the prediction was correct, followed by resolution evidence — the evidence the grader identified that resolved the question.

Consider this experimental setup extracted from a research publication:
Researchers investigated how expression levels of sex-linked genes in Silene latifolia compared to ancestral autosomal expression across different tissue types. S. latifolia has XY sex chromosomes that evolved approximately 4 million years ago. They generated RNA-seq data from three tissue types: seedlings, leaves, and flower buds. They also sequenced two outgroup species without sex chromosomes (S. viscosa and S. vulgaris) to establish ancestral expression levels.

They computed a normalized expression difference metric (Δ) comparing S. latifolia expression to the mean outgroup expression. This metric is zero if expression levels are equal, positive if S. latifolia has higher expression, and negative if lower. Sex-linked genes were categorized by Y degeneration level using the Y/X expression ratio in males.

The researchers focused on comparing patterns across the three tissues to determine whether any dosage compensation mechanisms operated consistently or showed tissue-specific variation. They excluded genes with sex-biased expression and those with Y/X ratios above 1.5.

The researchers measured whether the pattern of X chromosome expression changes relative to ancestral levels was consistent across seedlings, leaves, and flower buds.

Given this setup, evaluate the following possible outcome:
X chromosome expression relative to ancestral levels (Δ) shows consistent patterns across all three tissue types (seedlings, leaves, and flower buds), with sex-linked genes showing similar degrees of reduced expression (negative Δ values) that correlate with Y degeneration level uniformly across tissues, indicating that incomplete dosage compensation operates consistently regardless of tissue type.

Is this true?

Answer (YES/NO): NO